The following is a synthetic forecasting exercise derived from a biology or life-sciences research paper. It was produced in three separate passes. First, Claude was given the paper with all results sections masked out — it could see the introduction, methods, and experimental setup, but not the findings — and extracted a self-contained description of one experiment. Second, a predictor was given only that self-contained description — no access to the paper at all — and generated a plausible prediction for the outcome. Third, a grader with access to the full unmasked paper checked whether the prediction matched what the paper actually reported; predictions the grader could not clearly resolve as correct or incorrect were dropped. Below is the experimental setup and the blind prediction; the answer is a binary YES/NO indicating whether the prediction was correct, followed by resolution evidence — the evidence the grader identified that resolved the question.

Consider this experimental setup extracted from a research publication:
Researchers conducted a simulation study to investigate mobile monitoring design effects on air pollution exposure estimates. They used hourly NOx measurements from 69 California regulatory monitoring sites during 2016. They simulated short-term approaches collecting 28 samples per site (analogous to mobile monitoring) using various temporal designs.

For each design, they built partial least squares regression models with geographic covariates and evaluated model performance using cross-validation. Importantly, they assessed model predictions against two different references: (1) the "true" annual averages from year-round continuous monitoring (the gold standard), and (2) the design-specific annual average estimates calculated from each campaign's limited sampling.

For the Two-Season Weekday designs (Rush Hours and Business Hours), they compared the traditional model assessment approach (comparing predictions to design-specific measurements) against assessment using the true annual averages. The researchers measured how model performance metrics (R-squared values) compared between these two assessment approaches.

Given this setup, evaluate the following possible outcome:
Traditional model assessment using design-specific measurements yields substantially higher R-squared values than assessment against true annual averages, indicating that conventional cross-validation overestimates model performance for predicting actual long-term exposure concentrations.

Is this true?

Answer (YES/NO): YES